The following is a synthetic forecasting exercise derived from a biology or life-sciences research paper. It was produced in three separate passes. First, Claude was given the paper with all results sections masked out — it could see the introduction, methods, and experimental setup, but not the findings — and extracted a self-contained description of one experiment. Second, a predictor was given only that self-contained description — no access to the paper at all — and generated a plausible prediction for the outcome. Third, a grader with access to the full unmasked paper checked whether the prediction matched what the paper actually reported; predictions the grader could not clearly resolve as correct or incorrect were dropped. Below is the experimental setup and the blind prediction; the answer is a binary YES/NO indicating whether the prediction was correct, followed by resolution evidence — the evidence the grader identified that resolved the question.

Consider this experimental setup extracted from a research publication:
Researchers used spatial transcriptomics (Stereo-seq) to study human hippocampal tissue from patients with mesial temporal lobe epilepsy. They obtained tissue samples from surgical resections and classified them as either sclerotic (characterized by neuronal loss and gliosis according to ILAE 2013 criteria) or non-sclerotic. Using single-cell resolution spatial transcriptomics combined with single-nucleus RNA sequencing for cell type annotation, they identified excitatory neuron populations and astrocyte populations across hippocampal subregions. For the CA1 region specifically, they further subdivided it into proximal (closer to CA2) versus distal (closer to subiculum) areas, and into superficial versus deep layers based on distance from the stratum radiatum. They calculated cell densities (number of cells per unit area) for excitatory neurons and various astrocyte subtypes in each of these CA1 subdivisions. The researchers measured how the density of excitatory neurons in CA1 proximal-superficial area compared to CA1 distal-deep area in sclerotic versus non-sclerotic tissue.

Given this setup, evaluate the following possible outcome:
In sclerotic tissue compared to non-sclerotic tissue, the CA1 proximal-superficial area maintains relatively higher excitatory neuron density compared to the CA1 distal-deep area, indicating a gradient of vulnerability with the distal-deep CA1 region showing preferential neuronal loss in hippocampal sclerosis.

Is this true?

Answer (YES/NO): NO